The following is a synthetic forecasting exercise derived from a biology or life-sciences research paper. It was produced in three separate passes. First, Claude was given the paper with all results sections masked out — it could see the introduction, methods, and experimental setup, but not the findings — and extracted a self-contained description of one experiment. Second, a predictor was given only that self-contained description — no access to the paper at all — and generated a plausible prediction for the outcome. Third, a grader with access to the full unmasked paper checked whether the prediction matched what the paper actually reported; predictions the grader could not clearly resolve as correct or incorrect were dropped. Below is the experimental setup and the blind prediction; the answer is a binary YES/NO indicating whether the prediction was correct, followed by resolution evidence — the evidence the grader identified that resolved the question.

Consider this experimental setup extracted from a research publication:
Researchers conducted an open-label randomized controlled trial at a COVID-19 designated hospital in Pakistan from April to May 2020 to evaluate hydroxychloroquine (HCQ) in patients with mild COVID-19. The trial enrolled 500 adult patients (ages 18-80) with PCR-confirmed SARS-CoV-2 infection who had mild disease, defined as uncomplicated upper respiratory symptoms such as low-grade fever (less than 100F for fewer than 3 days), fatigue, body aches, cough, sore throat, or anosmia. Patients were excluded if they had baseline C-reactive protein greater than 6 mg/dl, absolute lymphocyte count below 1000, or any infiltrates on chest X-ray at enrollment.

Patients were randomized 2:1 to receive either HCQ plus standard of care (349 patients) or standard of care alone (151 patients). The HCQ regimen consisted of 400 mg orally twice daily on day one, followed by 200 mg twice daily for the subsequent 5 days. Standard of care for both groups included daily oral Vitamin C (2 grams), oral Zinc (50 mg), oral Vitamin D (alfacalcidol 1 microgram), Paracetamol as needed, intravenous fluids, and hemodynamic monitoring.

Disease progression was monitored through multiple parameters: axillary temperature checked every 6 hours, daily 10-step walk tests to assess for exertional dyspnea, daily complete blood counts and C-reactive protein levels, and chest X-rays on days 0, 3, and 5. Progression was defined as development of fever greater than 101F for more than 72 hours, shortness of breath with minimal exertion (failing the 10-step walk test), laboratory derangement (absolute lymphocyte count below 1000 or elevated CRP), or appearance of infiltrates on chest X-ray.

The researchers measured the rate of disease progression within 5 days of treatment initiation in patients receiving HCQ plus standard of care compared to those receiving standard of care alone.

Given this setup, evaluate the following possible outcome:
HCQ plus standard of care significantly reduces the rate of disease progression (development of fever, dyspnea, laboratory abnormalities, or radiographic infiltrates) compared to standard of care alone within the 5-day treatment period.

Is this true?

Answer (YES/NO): NO